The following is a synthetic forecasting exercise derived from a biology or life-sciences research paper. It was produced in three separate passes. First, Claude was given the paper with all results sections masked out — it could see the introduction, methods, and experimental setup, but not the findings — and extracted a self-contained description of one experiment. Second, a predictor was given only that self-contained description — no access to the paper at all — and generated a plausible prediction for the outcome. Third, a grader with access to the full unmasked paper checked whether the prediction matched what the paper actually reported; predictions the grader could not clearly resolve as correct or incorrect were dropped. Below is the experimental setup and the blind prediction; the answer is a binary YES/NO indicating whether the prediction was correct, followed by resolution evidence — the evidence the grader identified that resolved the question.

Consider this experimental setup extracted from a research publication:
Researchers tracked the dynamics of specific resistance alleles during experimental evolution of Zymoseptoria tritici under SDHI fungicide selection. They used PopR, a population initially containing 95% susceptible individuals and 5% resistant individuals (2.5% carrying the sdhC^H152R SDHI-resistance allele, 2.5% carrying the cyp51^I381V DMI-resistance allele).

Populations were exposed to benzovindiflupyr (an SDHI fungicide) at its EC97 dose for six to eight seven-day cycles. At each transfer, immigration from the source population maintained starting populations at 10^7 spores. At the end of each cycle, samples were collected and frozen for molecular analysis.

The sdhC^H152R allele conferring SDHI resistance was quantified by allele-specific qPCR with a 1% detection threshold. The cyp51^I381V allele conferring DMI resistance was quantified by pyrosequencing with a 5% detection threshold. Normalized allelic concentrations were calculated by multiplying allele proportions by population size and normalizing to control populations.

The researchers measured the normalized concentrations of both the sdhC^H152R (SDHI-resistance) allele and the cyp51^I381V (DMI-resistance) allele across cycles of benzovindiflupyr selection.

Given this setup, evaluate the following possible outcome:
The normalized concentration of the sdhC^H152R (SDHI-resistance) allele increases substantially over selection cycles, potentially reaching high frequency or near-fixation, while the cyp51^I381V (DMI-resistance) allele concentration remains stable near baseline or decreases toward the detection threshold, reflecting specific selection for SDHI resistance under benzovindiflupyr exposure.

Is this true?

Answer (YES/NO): YES